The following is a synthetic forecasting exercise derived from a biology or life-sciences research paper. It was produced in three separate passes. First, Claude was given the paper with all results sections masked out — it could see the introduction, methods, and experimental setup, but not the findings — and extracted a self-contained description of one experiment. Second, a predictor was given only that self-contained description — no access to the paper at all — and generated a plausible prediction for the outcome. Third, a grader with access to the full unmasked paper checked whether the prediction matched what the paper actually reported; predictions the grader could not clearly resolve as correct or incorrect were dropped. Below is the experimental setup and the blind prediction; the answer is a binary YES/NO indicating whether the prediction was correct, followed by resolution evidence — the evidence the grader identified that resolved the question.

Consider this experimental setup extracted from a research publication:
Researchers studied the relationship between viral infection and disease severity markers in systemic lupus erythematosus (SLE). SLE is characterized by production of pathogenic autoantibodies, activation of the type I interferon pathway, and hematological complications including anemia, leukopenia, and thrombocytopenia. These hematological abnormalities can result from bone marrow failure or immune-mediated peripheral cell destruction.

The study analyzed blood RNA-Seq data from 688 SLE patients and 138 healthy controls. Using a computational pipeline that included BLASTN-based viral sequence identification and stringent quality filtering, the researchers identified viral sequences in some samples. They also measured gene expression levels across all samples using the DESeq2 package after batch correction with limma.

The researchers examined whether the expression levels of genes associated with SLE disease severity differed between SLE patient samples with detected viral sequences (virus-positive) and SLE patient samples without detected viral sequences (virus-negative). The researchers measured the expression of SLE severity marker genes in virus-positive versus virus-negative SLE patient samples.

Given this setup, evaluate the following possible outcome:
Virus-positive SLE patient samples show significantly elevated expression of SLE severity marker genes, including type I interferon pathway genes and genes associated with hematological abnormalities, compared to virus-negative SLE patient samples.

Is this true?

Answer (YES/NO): NO